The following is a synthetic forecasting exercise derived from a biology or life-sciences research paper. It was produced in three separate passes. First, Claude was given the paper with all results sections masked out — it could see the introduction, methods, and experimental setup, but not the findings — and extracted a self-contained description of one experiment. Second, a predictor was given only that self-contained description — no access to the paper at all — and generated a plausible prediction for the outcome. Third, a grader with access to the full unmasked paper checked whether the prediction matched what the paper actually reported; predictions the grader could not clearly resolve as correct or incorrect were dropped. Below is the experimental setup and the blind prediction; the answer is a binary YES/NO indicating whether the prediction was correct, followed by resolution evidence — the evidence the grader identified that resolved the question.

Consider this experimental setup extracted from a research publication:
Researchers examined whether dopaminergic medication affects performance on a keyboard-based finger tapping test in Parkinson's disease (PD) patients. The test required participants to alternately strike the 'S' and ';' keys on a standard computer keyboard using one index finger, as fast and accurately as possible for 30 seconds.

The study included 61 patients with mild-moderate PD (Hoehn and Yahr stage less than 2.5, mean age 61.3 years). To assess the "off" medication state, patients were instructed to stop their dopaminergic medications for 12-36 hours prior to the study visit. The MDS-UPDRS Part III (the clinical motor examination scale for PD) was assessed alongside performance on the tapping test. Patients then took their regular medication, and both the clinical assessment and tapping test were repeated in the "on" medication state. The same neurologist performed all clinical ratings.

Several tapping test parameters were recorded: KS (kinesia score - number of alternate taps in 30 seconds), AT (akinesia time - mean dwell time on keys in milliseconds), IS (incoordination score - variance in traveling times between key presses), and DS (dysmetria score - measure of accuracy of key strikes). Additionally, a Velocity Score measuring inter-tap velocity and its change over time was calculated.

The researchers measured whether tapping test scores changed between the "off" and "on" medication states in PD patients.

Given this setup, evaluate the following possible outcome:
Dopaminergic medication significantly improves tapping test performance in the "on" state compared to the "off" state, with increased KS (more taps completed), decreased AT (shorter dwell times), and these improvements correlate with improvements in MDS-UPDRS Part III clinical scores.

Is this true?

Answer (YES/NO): NO